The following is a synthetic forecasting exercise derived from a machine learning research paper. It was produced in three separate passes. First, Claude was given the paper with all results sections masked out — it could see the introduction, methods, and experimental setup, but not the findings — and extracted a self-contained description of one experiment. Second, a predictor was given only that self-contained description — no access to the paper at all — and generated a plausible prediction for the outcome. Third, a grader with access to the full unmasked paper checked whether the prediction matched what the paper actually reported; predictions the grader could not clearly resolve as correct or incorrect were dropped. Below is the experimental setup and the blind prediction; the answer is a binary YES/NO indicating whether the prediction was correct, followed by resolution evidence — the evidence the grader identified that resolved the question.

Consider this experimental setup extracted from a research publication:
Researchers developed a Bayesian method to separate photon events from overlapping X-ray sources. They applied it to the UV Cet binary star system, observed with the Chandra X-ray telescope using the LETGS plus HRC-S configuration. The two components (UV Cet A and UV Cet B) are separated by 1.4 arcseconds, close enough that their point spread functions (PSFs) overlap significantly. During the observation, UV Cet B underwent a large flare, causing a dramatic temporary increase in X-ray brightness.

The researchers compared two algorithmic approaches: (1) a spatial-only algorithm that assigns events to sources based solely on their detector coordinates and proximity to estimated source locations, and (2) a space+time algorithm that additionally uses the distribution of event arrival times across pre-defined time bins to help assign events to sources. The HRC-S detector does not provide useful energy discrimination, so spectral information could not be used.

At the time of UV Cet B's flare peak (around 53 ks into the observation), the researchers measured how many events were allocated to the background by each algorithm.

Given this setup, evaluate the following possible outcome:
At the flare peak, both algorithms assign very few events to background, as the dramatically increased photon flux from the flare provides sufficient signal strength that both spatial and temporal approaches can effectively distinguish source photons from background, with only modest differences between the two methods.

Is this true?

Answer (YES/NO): NO